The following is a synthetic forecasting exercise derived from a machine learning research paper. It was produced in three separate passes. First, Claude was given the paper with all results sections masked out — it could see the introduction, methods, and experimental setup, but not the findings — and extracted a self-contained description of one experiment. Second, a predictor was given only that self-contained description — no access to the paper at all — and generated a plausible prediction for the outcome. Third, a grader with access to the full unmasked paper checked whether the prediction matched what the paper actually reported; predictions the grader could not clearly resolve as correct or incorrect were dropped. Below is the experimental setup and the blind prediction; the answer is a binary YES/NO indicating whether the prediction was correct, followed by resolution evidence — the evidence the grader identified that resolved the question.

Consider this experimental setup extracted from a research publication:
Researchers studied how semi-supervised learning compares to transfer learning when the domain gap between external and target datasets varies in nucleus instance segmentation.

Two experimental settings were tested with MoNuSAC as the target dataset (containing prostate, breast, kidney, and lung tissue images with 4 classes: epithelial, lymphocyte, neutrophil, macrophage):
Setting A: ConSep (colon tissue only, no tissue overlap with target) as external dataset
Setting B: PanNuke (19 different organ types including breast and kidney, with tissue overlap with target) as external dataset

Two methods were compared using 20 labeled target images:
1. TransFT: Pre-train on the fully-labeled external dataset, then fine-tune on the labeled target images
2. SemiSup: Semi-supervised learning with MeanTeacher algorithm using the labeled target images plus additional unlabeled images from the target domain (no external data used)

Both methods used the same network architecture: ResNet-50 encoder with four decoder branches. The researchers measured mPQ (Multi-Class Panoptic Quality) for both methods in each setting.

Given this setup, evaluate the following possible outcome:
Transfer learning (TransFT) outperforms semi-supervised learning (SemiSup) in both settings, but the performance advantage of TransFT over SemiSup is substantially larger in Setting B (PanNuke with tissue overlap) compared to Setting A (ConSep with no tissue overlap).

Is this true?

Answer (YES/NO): NO